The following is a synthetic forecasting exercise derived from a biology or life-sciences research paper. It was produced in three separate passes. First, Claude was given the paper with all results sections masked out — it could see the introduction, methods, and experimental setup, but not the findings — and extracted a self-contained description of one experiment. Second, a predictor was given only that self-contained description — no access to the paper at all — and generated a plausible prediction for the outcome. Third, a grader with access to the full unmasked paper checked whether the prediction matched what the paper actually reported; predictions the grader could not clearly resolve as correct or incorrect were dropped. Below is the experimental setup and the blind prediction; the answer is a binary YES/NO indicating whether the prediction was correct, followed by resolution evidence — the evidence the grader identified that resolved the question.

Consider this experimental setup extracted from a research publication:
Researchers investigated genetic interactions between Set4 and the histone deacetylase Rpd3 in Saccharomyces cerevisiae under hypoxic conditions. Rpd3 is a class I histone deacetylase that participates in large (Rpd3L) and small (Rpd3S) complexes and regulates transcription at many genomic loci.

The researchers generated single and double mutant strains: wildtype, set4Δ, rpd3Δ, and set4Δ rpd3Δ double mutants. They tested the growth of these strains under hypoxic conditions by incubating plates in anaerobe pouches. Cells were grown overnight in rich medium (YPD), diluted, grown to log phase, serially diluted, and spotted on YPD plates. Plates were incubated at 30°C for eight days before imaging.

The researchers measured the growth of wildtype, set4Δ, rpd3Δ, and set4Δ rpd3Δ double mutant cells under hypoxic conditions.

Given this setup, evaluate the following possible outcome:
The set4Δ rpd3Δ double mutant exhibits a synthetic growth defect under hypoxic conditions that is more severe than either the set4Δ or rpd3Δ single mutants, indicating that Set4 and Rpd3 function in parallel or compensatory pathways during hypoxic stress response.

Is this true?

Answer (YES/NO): NO